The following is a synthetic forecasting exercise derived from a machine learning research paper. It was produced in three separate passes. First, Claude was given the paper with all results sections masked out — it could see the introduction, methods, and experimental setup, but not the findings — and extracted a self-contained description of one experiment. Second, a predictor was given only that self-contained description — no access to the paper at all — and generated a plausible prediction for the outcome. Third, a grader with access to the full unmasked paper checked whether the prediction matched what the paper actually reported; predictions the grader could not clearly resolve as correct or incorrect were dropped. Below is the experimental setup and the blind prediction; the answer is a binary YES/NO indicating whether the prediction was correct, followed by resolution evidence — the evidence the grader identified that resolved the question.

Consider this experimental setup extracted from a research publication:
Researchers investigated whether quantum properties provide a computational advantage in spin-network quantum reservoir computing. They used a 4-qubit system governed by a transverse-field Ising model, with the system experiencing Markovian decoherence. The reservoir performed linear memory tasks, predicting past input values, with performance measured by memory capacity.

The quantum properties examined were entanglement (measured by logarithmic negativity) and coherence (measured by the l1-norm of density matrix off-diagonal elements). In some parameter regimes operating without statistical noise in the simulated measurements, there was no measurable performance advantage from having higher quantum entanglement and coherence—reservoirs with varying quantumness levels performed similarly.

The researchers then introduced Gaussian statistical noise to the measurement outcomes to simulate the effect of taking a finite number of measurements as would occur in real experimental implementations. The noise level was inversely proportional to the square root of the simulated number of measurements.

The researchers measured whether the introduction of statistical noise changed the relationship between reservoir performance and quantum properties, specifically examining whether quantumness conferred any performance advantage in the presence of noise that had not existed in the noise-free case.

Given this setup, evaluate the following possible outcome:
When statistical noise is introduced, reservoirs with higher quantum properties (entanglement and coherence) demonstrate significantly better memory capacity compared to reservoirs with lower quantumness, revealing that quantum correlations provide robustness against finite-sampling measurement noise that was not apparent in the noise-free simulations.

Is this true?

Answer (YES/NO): YES